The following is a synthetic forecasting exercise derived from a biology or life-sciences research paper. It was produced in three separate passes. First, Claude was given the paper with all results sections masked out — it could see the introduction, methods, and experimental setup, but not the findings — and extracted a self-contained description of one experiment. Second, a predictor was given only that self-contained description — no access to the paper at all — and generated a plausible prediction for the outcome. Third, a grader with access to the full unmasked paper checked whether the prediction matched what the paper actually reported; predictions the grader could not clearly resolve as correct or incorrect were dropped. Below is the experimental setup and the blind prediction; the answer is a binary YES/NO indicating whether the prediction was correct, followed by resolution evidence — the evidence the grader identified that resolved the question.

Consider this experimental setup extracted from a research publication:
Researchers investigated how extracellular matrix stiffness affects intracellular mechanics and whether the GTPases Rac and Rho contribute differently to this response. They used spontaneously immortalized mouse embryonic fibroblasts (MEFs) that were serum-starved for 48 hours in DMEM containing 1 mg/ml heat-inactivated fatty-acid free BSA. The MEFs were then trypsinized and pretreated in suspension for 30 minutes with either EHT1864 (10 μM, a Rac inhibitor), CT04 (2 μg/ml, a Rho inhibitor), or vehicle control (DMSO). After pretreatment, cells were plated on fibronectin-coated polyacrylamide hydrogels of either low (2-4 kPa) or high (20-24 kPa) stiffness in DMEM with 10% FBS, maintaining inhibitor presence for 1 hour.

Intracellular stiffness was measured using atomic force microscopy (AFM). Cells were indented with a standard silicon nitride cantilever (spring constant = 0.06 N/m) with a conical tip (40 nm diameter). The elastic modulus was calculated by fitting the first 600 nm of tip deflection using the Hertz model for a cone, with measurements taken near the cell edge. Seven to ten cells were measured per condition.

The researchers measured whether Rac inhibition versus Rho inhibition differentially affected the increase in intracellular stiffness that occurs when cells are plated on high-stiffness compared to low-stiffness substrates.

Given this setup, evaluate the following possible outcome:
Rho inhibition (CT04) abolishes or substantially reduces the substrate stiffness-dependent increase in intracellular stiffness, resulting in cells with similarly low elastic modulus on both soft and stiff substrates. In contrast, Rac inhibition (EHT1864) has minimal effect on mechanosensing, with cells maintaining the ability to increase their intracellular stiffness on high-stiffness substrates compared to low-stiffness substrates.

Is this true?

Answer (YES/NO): NO